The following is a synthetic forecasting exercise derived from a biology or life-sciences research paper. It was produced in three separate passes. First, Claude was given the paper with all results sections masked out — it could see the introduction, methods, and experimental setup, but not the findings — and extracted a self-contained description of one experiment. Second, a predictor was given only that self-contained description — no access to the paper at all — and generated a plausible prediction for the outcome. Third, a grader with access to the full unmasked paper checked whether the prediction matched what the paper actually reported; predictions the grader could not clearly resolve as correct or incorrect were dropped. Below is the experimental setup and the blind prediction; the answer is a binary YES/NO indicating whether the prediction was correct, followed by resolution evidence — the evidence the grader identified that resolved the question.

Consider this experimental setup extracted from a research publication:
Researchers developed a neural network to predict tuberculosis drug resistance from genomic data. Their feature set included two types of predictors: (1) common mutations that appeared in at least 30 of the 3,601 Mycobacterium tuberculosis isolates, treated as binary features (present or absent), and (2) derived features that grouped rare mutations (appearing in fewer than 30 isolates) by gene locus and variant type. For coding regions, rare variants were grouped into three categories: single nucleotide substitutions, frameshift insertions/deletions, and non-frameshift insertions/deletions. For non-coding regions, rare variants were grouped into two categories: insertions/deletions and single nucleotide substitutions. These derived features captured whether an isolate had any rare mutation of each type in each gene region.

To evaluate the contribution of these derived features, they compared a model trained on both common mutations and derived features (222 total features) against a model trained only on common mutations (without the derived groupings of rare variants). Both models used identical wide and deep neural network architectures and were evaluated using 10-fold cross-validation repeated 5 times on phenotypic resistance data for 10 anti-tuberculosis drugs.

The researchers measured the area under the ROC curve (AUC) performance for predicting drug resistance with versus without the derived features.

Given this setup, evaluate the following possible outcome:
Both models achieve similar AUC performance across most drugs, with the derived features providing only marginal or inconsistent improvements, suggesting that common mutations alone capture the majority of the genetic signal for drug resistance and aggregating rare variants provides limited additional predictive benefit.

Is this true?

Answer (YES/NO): NO